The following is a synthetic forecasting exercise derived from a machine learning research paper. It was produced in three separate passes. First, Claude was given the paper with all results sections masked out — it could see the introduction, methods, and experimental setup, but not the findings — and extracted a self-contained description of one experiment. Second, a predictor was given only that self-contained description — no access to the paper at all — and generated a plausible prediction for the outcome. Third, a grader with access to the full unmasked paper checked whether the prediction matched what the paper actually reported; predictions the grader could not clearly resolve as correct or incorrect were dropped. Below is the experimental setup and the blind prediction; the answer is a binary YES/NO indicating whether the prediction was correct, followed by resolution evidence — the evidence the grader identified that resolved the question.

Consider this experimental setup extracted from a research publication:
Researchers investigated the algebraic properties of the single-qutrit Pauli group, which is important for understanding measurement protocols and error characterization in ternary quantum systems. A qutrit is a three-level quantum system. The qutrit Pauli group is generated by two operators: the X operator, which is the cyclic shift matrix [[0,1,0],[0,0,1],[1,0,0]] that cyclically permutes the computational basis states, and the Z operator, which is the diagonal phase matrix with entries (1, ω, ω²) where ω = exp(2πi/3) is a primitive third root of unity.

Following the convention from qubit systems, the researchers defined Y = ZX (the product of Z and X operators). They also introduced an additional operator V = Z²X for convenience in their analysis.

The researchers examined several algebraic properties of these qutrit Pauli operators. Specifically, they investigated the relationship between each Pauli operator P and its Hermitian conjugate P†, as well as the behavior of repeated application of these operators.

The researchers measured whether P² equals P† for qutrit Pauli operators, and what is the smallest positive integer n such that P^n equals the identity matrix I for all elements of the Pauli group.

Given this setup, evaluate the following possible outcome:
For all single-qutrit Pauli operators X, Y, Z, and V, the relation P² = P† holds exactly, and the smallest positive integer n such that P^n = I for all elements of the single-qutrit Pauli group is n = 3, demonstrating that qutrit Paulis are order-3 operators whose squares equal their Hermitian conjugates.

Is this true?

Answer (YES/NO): YES